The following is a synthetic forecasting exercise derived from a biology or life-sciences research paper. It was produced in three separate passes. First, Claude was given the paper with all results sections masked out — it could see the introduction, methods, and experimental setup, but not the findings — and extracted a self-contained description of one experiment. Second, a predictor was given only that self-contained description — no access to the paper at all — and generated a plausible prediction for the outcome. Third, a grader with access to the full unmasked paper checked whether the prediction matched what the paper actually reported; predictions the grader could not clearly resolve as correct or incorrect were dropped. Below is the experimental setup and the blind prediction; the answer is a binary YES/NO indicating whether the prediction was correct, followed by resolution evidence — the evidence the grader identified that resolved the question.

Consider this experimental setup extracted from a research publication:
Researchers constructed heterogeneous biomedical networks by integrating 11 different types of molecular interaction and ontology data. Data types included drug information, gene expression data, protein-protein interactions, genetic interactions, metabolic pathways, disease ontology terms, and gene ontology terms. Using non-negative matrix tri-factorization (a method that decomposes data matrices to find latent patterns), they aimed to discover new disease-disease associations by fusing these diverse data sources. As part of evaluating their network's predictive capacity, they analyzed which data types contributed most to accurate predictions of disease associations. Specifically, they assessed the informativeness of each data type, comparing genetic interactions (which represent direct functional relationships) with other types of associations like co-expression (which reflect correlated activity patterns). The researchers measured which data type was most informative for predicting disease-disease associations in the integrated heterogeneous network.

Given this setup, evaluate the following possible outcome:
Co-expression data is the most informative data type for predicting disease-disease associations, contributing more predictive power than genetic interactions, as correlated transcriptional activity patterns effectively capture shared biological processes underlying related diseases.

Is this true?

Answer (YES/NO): NO